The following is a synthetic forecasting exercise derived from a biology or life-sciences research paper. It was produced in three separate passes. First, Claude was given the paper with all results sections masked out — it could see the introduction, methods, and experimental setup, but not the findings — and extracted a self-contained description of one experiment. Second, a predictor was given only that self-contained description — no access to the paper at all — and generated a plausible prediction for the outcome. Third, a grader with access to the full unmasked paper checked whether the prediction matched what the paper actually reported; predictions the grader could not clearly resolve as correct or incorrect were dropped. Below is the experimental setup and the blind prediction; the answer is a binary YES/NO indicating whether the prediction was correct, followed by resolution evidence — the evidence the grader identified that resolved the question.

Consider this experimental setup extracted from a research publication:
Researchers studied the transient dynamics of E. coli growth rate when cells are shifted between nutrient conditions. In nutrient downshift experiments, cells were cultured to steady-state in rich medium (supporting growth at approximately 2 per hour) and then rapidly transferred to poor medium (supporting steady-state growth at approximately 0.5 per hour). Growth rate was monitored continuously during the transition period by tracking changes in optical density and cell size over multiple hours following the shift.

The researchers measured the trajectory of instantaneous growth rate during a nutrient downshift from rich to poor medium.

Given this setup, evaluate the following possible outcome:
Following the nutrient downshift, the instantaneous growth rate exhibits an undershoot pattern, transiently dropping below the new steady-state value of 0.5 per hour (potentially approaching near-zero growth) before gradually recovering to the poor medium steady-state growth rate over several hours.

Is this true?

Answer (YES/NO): YES